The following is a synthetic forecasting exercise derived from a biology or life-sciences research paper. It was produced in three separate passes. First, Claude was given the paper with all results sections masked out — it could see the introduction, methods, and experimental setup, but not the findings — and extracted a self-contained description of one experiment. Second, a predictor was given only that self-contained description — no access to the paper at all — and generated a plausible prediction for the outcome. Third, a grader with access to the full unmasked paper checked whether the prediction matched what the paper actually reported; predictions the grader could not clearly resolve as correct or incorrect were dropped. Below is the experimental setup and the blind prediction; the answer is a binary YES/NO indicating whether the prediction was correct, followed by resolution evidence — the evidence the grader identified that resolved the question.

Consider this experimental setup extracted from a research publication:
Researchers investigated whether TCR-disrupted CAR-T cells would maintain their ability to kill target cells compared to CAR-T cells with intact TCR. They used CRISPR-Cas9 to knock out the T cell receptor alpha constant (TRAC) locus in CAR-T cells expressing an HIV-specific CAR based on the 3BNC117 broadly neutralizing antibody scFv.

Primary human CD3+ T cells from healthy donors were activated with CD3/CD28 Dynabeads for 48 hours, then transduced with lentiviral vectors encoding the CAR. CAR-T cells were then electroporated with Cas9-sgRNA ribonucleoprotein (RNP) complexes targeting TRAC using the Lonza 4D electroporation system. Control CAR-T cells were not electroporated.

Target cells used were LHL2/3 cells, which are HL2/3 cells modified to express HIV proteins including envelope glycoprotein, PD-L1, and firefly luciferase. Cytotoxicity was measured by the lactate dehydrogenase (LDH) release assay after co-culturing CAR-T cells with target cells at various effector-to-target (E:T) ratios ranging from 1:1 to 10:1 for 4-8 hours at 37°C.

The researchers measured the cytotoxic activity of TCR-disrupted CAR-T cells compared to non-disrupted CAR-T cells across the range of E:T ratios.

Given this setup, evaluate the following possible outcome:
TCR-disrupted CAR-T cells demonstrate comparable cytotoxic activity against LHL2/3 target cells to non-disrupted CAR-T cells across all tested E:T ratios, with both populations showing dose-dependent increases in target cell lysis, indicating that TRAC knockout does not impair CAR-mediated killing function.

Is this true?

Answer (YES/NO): YES